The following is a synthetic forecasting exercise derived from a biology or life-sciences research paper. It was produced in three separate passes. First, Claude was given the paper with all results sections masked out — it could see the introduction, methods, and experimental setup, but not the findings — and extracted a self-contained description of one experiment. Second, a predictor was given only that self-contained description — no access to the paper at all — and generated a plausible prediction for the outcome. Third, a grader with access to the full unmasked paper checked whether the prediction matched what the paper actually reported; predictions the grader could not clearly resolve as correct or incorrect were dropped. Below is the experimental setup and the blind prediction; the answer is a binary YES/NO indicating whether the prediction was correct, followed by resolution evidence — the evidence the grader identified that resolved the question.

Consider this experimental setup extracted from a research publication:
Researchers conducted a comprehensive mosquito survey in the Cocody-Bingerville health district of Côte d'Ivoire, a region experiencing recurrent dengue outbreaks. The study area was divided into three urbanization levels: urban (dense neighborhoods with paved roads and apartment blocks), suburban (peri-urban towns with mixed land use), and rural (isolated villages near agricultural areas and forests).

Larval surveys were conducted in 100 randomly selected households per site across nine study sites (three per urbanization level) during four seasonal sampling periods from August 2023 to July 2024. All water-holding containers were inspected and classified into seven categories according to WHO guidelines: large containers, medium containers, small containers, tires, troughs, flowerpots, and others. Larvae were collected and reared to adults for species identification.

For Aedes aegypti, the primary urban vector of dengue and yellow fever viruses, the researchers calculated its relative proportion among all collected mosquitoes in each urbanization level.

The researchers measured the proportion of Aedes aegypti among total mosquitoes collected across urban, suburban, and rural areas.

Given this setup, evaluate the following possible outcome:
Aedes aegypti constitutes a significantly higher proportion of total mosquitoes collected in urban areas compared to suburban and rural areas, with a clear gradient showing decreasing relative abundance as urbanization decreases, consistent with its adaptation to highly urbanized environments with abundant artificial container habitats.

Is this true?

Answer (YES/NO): NO